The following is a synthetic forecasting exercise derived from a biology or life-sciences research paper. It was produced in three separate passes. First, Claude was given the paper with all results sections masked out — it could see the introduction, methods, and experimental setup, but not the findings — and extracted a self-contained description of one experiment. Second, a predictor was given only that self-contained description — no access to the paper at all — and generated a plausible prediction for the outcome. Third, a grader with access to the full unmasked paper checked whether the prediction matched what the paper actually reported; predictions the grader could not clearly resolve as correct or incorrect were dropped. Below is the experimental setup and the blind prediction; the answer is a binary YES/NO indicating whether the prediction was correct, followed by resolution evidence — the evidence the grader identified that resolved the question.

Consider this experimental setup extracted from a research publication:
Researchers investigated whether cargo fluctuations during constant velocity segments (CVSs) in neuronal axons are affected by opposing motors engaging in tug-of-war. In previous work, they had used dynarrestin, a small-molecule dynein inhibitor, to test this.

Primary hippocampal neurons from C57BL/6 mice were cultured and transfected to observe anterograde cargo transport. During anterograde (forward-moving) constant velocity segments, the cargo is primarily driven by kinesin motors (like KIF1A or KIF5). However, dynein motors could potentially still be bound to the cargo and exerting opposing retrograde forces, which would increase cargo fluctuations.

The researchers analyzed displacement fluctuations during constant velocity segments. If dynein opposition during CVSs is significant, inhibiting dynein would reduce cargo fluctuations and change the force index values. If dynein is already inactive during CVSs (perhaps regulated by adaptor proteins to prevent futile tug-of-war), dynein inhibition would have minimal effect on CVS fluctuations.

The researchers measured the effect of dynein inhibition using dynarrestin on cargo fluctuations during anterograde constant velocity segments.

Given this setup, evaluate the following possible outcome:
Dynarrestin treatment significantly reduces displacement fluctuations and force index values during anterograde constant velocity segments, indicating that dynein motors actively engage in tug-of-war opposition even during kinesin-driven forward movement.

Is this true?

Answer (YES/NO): NO